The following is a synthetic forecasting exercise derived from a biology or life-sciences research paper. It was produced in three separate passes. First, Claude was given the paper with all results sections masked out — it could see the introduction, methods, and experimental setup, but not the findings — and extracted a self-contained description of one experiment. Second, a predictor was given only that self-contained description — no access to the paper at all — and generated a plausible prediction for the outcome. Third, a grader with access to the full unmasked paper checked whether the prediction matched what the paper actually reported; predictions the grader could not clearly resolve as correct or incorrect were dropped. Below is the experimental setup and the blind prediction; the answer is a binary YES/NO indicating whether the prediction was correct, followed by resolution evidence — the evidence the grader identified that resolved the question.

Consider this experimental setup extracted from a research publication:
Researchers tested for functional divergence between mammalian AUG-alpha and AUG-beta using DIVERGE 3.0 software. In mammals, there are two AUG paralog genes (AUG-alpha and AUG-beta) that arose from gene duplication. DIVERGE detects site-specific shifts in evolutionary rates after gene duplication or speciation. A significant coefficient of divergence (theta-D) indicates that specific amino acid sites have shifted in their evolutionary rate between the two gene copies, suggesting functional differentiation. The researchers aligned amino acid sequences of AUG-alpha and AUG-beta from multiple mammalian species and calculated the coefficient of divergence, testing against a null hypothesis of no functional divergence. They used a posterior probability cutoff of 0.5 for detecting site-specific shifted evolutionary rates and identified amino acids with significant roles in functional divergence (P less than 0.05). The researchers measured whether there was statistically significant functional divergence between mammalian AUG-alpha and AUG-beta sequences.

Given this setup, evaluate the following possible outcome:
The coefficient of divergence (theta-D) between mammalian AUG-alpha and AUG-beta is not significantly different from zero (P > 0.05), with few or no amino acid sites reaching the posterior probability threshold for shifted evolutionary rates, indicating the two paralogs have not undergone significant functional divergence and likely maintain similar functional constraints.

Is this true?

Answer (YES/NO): NO